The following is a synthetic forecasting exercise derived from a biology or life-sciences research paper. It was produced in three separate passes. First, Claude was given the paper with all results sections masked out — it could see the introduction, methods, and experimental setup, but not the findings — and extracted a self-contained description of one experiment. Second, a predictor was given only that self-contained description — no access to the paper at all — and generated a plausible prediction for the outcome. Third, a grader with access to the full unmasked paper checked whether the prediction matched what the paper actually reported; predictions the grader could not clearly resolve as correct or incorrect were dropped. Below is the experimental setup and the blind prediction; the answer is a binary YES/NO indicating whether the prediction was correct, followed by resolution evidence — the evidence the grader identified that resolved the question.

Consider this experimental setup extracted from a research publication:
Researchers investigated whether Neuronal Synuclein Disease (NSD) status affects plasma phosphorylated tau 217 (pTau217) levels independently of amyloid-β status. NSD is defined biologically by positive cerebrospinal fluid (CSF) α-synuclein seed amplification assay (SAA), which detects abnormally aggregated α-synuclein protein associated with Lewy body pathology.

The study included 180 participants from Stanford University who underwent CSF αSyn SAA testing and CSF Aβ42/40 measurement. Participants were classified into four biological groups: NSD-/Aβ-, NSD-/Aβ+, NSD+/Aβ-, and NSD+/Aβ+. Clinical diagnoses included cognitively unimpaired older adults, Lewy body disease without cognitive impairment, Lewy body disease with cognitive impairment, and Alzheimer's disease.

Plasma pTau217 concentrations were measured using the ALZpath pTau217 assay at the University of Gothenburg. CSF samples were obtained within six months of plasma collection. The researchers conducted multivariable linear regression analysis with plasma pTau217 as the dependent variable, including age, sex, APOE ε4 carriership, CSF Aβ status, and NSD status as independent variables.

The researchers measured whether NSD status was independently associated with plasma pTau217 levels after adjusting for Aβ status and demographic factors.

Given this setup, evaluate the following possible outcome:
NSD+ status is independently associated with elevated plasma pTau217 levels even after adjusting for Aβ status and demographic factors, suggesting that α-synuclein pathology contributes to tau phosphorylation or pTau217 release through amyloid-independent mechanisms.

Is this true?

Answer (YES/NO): NO